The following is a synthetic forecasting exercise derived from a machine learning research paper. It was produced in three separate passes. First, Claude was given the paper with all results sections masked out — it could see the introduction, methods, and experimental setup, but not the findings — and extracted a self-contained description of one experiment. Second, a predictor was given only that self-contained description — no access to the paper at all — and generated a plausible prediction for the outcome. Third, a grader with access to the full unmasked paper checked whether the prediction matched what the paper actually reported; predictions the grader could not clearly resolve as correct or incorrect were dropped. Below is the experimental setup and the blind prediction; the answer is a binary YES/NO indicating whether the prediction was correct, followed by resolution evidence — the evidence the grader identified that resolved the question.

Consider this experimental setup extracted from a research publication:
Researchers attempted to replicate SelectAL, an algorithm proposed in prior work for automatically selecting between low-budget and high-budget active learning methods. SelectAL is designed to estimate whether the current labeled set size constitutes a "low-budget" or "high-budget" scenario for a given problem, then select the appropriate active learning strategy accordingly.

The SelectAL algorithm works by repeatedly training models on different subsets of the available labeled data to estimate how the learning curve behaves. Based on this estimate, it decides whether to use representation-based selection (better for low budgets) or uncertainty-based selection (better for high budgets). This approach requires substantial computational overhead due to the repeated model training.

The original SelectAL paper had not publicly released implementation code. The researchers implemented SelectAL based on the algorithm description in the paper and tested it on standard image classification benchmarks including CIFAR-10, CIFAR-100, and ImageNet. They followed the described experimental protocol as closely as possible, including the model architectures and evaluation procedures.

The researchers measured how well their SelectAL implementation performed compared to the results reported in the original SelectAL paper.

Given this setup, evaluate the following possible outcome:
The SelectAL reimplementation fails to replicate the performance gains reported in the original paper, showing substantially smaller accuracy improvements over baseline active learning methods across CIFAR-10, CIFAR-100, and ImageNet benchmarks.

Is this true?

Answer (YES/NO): YES